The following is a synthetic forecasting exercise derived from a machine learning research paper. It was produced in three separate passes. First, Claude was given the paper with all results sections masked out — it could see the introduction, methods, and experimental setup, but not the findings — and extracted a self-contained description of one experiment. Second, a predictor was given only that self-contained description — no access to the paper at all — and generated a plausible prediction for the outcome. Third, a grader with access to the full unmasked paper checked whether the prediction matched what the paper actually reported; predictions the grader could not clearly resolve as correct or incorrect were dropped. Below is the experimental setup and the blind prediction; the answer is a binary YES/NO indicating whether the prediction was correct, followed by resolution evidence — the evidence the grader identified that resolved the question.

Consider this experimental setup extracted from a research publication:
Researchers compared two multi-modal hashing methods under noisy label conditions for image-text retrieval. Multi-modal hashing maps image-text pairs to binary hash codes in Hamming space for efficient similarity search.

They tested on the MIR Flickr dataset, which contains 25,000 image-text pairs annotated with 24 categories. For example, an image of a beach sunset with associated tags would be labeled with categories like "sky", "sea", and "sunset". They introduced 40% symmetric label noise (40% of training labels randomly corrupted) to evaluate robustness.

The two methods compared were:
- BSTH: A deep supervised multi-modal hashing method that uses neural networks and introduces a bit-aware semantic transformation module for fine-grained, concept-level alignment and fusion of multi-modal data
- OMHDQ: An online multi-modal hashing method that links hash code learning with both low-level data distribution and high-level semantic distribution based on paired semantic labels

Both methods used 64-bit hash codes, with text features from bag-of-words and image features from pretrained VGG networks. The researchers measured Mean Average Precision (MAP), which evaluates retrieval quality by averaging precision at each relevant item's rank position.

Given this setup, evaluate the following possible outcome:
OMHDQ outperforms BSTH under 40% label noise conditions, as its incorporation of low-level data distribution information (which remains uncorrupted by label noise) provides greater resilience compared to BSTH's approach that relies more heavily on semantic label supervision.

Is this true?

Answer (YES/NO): YES